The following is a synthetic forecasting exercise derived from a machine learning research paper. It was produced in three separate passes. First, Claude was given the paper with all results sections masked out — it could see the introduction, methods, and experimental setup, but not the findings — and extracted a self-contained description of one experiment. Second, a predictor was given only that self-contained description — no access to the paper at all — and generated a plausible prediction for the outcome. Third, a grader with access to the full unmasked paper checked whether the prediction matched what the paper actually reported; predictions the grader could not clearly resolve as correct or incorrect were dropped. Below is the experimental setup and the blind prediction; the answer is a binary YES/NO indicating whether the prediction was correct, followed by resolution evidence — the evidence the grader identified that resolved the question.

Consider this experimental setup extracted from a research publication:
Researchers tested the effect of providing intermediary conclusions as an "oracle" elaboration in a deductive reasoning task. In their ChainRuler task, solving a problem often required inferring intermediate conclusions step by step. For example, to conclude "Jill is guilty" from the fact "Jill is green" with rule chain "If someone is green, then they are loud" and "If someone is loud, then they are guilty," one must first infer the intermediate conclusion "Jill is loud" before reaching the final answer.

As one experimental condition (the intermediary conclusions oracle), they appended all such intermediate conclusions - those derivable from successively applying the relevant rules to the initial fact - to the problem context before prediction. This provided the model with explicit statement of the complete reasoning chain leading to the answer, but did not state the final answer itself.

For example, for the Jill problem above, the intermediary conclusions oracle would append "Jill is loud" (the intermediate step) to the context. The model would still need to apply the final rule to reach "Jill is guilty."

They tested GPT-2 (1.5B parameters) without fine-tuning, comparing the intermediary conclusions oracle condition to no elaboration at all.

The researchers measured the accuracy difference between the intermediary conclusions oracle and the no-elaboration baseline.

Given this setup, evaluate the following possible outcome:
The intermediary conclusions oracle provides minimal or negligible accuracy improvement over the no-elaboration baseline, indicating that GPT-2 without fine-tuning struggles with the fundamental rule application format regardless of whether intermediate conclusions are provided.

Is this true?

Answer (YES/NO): NO